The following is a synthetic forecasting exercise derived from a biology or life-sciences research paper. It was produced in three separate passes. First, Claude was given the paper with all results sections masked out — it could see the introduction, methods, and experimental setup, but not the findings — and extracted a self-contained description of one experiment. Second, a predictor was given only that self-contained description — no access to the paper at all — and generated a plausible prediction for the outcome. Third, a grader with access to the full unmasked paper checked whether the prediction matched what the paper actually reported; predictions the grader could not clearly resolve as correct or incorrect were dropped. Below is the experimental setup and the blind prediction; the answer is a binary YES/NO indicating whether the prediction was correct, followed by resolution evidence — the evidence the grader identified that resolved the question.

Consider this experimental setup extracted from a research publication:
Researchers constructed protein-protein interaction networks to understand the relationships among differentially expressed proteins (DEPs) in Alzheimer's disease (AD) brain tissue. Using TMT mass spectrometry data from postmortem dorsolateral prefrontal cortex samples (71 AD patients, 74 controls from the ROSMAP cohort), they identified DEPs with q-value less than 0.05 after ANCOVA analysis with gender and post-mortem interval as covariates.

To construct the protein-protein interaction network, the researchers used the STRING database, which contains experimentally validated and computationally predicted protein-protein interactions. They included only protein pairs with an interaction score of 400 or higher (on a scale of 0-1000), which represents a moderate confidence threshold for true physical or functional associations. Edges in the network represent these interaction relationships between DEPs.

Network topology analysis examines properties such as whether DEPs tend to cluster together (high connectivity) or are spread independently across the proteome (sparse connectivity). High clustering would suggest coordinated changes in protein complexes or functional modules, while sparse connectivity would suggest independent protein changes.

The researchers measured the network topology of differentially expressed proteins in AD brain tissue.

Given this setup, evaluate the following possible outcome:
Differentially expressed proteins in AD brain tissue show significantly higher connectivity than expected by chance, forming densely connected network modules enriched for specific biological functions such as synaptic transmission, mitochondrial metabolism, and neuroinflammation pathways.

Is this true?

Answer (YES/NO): NO